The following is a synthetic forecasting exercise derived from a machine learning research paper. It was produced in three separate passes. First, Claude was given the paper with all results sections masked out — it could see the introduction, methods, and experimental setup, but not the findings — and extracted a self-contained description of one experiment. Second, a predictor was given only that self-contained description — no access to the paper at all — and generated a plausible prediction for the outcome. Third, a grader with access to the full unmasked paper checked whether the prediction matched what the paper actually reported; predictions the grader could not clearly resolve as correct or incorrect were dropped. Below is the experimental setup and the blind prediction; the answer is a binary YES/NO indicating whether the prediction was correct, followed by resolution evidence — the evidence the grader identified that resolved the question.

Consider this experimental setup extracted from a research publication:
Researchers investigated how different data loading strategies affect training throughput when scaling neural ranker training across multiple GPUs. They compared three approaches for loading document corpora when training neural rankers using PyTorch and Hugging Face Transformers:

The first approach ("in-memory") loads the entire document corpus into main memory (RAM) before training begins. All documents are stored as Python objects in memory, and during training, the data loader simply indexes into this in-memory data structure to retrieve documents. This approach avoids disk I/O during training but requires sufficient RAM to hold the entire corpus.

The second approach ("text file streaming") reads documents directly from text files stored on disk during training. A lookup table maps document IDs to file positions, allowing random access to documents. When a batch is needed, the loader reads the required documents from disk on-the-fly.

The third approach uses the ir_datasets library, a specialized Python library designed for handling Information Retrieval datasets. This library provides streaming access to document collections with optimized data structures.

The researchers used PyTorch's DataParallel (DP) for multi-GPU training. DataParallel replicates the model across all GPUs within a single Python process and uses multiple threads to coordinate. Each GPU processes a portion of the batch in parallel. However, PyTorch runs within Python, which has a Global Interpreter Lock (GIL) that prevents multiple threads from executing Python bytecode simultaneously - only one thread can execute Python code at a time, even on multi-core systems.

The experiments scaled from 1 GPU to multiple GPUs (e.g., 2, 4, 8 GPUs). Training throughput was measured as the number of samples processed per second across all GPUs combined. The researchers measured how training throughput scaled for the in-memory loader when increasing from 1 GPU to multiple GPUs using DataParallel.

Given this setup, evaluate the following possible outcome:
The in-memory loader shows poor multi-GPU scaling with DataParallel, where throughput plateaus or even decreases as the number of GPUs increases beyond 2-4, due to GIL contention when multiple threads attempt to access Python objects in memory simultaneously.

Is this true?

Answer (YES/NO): YES